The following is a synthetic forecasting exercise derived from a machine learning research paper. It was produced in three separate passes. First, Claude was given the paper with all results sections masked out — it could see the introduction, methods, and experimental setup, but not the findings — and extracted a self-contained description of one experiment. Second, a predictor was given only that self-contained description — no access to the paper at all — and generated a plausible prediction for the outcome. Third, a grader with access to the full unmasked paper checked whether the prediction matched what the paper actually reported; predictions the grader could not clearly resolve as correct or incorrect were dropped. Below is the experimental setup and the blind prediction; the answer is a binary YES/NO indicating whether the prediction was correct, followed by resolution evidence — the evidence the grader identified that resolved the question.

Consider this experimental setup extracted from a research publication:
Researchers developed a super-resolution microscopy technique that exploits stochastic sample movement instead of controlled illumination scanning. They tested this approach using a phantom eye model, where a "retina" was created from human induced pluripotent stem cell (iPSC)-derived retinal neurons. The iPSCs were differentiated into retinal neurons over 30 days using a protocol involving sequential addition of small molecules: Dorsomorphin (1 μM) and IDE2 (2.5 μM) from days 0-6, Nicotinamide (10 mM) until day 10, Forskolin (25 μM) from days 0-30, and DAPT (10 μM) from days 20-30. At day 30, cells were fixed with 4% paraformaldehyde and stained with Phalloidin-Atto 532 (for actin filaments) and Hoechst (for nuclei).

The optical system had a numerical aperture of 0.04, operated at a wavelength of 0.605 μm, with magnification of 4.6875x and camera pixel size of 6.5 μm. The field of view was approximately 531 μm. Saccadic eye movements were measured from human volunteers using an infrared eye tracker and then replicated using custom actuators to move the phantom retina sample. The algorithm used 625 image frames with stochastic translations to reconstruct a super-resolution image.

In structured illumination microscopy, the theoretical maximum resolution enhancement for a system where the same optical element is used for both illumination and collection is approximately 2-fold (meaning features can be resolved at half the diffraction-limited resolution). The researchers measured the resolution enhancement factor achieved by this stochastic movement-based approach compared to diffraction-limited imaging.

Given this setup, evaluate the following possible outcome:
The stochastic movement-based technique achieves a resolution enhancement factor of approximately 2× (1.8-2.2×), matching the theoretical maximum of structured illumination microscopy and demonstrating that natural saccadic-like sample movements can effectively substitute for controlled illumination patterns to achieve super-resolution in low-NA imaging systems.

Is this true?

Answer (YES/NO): YES